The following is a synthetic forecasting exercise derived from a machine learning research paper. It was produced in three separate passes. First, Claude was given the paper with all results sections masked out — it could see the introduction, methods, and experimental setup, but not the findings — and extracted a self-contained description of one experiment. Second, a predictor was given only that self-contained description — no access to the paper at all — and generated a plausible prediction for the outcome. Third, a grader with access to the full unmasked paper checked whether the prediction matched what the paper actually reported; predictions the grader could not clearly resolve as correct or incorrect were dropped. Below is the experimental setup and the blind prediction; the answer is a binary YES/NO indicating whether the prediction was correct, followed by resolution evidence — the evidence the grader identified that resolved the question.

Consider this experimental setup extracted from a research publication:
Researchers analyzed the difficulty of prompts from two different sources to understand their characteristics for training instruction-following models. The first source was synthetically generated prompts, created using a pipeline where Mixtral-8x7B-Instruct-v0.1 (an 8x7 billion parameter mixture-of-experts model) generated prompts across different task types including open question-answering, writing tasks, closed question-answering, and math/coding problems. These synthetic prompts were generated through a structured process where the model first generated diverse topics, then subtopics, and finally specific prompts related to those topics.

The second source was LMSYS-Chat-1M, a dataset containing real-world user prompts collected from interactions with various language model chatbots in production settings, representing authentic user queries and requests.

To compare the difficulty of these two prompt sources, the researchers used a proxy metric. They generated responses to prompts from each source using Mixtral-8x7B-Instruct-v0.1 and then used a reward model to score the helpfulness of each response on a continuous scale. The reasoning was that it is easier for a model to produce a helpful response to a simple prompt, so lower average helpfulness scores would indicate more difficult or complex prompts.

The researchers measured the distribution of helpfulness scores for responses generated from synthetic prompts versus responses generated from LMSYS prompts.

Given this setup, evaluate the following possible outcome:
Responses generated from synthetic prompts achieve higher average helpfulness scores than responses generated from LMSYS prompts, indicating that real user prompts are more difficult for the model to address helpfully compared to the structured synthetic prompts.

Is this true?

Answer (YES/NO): YES